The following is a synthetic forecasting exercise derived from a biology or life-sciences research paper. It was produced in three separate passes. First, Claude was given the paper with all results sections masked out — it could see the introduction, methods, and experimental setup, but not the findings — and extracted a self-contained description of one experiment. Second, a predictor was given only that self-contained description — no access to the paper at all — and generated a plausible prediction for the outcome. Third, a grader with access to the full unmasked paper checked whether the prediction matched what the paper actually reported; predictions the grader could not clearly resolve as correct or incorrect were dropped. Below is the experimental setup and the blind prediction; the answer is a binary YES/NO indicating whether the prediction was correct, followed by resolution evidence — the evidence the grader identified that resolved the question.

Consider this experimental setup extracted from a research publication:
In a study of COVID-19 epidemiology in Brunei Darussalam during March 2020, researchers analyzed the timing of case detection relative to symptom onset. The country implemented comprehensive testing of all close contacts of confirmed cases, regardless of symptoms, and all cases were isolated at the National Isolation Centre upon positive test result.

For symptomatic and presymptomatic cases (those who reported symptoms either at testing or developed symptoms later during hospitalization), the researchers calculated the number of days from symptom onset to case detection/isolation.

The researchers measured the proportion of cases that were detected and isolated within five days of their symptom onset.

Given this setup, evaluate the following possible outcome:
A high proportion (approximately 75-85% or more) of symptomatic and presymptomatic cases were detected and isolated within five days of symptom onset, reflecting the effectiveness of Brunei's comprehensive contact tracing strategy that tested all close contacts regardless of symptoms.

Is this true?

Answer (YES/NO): YES